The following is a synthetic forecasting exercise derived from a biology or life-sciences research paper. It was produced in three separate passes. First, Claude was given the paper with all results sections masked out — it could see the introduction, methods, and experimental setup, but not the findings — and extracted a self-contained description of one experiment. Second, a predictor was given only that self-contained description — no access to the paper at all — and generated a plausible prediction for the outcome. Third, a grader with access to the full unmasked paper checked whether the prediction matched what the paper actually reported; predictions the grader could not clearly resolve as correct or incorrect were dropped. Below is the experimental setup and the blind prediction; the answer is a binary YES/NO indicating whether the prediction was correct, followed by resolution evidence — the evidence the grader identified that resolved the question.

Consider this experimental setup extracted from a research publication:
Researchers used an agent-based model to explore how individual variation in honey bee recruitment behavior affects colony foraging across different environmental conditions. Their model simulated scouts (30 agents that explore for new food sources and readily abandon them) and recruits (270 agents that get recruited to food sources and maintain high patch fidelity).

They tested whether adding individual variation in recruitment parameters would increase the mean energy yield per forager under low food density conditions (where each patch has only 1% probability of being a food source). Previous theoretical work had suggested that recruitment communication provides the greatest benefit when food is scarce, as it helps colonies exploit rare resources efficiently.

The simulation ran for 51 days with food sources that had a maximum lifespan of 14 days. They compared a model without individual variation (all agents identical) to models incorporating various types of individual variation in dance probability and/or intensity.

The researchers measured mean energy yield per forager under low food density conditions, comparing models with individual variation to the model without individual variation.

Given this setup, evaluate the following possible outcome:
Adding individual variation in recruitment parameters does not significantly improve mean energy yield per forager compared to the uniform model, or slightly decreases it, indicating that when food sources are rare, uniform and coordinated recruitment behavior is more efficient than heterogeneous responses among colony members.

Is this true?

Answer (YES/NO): YES